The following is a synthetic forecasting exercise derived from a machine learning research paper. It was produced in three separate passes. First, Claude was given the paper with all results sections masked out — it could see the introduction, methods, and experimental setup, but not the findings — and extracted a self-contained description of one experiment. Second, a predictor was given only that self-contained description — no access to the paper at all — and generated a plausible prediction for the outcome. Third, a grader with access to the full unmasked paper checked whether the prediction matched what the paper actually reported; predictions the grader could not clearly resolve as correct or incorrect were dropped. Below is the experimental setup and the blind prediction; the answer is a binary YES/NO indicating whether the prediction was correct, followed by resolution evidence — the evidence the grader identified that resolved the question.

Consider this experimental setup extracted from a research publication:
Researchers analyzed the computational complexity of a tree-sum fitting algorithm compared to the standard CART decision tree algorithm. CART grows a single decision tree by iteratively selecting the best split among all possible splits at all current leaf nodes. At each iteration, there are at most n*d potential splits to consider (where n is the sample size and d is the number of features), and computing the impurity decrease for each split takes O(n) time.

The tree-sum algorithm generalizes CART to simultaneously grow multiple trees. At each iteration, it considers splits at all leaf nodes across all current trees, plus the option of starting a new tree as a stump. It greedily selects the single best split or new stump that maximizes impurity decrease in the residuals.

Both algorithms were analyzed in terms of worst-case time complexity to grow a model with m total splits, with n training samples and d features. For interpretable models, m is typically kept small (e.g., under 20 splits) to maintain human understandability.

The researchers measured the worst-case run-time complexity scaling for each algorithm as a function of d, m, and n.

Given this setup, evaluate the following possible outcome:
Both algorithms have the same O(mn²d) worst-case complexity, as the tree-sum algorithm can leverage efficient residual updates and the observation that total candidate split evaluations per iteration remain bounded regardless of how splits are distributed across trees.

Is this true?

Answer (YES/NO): NO